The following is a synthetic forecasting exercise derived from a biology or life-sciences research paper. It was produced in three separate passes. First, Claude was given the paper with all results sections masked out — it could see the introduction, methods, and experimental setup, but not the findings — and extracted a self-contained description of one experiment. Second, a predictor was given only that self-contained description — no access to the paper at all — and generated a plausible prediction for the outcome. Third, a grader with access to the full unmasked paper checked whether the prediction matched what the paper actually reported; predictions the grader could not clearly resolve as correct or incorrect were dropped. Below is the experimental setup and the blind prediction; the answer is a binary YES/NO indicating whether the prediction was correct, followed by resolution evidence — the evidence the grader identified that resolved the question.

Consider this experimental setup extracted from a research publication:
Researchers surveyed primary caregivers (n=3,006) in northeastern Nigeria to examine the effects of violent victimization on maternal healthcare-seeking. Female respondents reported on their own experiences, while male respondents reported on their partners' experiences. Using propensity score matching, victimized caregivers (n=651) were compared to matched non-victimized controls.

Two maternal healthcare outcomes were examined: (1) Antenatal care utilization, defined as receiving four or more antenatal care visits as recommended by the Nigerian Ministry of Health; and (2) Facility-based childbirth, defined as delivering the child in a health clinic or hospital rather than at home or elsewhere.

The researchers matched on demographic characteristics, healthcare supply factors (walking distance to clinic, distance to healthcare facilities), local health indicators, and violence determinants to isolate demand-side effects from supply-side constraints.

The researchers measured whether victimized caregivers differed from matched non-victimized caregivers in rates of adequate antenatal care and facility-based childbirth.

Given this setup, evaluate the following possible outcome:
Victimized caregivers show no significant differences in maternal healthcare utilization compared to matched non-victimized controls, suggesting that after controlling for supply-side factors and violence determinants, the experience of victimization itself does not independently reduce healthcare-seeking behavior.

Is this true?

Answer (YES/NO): YES